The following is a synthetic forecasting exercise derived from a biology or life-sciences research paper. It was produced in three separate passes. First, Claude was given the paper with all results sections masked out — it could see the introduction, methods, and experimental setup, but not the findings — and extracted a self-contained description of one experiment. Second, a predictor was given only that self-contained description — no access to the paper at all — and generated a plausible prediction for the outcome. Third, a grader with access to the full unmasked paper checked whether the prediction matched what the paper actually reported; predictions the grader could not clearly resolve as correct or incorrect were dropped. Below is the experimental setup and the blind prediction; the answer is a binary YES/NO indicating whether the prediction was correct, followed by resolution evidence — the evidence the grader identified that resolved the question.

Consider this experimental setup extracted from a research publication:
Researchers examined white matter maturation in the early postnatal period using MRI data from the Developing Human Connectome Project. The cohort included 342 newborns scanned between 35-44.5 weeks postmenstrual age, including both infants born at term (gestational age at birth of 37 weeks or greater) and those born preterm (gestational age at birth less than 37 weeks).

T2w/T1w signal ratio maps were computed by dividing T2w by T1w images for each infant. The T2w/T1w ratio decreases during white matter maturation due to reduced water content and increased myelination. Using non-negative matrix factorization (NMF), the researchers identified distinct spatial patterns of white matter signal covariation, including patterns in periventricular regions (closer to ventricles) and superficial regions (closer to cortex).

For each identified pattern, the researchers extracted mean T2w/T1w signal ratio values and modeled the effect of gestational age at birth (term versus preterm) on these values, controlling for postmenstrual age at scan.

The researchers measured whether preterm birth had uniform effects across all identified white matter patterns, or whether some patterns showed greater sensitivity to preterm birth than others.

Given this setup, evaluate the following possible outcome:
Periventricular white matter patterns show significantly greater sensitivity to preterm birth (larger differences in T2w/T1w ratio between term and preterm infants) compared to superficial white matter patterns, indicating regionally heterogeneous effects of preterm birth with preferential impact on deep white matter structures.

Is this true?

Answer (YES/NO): NO